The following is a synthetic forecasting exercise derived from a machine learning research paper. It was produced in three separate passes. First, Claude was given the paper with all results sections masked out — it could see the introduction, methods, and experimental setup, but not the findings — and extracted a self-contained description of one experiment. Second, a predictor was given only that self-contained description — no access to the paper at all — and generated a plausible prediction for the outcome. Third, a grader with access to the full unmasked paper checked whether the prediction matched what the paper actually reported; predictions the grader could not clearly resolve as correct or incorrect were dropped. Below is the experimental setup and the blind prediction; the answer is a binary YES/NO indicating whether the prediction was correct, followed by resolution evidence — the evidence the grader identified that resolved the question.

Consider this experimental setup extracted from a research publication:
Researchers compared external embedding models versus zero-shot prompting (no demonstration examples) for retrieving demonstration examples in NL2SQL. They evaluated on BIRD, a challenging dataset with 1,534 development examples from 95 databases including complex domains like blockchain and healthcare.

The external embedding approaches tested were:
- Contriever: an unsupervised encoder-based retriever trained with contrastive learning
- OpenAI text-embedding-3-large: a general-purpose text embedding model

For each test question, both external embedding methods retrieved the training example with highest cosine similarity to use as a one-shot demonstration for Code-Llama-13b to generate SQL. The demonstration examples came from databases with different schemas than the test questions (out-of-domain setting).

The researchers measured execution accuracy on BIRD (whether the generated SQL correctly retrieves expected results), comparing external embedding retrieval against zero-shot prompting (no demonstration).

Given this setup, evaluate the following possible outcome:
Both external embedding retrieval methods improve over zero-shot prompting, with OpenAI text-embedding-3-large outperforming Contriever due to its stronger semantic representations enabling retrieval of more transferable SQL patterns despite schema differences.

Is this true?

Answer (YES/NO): NO